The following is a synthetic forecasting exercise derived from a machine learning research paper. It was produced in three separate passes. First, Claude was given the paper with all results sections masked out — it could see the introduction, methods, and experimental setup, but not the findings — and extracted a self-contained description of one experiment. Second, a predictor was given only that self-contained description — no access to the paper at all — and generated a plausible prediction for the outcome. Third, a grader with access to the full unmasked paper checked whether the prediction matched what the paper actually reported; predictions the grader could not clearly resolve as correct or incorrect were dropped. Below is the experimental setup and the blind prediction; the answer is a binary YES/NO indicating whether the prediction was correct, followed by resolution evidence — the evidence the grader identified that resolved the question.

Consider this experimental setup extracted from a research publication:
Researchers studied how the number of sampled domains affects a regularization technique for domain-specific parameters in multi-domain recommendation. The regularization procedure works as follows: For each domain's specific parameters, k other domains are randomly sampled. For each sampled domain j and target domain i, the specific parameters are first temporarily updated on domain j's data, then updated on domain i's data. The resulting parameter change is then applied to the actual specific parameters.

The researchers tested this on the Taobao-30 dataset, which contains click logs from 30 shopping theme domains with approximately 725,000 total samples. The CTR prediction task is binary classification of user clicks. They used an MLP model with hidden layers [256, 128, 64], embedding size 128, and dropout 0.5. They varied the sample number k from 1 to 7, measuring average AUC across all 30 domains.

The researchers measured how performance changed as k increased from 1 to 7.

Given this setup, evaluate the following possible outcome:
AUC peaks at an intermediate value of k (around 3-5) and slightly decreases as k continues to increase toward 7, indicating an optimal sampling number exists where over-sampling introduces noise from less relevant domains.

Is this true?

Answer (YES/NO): YES